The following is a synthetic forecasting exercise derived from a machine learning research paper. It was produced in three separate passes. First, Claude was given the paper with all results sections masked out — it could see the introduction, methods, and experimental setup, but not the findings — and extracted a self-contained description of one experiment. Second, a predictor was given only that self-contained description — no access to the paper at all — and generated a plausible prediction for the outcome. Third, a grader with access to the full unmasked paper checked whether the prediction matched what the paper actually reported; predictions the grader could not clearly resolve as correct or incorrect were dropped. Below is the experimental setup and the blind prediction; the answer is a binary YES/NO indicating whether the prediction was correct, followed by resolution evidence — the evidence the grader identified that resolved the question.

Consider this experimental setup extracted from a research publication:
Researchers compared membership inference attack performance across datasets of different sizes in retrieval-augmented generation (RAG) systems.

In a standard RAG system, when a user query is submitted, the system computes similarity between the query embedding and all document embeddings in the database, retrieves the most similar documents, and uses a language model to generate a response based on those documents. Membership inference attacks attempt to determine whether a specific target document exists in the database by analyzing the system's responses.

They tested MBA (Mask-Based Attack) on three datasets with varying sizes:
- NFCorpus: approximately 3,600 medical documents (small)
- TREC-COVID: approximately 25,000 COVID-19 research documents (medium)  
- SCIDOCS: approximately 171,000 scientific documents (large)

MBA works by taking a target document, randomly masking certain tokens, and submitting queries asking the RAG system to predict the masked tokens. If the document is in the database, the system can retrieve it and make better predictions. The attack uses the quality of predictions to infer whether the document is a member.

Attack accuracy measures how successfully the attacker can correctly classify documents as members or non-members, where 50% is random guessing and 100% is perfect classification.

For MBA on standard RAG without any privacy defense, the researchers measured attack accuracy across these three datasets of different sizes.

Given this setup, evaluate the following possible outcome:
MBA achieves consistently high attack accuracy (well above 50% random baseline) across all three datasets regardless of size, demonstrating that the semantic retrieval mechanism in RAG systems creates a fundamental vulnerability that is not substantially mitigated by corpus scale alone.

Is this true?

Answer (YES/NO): YES